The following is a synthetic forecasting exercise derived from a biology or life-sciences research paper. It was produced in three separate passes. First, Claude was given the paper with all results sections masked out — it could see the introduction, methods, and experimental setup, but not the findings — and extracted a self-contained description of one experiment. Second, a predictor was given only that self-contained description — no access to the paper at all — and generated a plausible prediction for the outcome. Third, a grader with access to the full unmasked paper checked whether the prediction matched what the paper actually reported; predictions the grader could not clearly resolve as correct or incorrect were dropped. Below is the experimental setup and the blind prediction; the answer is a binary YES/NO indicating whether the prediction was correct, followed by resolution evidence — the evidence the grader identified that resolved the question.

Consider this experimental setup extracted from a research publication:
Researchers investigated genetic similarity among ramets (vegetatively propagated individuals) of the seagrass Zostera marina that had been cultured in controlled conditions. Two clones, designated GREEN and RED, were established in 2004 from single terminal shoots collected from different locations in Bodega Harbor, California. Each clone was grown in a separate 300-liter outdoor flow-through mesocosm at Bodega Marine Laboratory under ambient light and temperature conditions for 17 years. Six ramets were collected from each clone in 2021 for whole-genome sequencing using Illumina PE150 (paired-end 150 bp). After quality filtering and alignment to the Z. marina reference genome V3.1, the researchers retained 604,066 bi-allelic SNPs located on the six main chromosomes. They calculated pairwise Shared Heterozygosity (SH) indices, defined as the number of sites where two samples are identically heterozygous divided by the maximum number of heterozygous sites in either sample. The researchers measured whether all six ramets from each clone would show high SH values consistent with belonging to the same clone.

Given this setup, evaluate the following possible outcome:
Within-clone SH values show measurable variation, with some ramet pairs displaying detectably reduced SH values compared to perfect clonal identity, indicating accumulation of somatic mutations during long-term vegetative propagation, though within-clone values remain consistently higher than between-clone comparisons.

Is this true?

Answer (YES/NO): NO